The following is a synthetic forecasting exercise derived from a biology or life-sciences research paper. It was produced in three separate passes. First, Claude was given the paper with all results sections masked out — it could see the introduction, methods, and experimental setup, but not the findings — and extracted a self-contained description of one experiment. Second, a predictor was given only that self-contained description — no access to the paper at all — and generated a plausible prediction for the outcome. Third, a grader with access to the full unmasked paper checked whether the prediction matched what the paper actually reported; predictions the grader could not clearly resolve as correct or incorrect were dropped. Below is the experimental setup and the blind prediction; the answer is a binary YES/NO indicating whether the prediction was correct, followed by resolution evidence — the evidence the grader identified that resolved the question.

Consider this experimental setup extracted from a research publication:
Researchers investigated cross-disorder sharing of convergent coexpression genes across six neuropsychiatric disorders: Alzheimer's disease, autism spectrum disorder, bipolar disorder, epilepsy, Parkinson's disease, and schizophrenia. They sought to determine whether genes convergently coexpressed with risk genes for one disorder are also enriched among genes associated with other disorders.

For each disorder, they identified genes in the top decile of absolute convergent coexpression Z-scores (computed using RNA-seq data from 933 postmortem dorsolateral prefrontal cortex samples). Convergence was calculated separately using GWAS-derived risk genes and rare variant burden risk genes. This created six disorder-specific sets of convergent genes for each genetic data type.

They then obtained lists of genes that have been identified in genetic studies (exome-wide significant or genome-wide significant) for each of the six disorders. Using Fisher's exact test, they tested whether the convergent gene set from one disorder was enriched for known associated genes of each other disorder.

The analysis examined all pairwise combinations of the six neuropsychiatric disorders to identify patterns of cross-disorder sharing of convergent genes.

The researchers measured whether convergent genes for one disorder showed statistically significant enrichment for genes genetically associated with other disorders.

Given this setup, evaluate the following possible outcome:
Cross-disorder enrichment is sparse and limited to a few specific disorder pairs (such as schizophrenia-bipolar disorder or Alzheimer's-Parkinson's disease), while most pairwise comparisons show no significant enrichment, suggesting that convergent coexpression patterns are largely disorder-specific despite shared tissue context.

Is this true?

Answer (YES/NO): NO